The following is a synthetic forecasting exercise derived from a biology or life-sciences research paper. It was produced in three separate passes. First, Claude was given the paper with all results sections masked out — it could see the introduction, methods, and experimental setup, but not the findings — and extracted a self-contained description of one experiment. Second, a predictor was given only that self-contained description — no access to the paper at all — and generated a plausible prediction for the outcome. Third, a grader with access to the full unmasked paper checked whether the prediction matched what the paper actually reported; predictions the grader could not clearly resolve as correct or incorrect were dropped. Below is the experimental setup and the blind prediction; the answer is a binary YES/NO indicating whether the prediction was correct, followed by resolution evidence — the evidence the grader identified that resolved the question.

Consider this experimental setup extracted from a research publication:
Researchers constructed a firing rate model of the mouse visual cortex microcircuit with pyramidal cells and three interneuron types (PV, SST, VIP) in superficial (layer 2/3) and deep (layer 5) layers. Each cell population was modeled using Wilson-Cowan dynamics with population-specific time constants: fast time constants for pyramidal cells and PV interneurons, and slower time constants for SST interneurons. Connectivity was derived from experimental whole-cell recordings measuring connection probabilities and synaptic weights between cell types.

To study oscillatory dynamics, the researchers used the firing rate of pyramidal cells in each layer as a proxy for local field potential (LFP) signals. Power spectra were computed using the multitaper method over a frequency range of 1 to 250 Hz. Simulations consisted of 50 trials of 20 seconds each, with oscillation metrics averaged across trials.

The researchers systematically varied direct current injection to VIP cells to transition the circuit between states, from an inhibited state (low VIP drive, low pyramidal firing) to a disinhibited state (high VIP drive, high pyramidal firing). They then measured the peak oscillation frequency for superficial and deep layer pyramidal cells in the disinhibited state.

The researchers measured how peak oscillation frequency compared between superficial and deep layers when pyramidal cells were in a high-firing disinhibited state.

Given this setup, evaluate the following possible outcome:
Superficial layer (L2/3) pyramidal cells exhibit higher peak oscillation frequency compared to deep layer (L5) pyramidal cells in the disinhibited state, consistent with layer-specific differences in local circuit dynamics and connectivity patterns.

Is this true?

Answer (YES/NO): NO